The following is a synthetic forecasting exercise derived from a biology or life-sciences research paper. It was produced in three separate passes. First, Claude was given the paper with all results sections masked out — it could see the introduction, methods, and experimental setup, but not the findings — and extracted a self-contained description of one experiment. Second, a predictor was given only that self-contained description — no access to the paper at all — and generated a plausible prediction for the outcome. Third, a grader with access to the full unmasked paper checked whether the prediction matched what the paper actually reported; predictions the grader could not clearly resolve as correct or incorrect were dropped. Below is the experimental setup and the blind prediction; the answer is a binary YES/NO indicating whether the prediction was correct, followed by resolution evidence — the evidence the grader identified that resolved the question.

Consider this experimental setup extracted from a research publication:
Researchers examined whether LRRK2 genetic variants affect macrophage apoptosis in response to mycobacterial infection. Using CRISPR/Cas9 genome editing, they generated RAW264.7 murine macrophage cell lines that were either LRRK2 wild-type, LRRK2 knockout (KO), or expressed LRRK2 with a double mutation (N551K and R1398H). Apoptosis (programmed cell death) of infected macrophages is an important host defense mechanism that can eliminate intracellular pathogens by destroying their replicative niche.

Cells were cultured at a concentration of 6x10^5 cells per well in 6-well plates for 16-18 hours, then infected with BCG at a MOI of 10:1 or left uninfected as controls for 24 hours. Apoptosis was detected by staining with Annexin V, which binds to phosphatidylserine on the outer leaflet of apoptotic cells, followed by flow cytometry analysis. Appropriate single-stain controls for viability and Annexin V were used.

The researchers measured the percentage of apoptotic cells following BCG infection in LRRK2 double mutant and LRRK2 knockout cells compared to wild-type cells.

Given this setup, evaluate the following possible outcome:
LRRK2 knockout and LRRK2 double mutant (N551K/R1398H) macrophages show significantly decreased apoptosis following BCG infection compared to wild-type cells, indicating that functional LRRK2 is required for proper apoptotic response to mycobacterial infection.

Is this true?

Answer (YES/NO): NO